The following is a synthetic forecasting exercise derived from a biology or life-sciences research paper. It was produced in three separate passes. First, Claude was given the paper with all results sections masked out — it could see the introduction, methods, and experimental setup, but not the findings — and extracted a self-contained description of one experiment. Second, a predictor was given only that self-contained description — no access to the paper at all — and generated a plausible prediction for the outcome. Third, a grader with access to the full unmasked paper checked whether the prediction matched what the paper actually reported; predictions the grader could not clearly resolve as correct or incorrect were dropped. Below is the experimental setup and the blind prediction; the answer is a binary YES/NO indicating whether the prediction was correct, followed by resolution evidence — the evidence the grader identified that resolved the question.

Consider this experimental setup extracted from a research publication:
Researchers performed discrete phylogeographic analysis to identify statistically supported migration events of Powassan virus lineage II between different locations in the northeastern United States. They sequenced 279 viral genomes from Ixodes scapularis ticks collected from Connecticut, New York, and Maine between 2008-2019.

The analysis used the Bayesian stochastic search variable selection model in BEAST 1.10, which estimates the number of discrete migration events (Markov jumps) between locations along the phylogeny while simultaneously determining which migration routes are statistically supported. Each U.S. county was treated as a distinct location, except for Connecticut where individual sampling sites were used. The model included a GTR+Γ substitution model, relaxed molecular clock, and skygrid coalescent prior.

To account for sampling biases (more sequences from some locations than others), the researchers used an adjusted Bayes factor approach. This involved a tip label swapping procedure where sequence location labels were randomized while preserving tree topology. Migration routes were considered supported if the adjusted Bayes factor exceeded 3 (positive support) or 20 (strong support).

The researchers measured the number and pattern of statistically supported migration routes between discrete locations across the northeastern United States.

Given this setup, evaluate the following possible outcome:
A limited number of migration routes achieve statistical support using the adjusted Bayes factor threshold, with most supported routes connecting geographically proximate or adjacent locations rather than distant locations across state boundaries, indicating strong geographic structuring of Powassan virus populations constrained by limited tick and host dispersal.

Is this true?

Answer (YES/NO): YES